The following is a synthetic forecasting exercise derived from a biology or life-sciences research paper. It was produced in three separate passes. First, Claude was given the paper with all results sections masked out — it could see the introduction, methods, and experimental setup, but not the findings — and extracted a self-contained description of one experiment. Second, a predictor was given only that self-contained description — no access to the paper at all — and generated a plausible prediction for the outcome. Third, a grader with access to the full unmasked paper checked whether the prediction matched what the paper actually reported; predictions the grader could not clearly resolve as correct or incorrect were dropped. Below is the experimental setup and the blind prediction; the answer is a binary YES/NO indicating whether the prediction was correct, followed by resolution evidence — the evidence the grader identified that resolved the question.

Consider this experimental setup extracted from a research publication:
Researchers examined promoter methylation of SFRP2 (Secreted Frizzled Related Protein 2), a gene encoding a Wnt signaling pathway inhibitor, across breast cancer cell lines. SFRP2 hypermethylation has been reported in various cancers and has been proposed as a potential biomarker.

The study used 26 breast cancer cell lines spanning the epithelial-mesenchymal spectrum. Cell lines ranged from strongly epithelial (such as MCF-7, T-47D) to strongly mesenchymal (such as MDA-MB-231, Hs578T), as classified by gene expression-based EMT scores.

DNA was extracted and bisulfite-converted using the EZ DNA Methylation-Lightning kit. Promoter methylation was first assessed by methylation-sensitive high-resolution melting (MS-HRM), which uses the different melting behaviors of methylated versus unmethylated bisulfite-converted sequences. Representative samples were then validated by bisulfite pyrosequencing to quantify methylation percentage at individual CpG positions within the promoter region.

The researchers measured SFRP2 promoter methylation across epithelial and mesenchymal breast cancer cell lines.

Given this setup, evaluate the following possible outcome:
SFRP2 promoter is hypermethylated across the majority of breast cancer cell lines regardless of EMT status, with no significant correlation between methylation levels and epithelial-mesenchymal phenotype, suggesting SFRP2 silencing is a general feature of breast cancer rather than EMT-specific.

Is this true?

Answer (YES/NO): YES